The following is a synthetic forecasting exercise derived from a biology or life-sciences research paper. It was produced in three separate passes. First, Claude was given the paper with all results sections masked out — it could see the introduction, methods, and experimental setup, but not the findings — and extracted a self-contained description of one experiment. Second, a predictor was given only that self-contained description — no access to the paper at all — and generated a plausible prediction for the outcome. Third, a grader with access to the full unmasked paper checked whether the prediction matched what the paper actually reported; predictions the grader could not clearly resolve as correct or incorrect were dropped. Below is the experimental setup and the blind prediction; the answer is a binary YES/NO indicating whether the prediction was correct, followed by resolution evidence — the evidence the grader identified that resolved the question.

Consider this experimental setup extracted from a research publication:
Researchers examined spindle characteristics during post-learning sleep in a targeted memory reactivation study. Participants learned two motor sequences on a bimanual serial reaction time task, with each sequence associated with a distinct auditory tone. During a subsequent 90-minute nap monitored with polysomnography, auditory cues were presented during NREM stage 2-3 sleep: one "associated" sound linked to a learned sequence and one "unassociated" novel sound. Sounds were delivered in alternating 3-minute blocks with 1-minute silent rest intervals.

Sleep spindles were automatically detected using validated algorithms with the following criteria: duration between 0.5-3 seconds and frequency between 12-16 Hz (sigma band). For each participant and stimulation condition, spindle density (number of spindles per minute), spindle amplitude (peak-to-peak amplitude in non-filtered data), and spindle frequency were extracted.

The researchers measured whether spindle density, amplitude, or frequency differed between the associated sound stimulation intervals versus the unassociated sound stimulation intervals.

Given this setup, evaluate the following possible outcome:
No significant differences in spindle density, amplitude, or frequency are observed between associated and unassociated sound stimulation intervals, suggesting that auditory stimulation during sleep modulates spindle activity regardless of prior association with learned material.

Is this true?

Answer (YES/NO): YES